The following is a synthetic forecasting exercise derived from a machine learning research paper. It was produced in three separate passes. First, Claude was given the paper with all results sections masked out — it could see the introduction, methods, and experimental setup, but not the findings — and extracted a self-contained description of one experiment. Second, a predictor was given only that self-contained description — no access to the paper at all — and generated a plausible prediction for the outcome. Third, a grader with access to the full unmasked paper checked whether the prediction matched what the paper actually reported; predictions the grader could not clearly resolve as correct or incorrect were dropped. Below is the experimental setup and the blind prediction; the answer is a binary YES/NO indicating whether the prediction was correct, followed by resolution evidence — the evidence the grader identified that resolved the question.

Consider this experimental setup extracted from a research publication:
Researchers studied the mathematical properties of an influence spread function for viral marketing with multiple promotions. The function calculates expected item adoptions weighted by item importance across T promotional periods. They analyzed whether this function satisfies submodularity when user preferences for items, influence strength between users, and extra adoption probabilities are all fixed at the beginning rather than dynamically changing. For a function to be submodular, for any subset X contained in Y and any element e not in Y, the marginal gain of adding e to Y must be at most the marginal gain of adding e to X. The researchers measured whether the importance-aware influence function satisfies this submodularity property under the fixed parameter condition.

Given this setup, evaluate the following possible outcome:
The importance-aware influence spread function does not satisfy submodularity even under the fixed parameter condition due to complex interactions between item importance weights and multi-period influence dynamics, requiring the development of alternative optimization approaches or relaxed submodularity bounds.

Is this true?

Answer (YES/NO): NO